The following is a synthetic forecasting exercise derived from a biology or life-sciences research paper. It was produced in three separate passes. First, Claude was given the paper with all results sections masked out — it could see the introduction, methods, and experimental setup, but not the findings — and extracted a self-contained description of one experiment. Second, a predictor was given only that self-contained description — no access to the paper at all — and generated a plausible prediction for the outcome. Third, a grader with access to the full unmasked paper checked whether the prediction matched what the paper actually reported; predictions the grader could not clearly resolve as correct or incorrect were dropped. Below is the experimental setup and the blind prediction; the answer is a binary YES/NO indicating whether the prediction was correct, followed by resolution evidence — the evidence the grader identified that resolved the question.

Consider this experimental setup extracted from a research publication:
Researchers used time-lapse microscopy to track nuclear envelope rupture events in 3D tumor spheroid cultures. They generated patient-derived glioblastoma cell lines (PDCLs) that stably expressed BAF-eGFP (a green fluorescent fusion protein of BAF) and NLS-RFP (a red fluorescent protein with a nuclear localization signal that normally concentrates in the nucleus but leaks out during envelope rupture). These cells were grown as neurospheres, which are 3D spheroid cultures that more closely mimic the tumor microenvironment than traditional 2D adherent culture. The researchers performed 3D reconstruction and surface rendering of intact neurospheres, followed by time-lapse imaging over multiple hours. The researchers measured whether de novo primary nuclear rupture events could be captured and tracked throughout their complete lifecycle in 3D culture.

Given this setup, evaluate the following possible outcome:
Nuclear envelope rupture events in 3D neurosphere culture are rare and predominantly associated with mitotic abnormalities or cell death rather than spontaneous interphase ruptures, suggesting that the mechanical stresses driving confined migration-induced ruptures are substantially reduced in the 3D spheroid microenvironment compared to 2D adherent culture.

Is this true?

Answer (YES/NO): NO